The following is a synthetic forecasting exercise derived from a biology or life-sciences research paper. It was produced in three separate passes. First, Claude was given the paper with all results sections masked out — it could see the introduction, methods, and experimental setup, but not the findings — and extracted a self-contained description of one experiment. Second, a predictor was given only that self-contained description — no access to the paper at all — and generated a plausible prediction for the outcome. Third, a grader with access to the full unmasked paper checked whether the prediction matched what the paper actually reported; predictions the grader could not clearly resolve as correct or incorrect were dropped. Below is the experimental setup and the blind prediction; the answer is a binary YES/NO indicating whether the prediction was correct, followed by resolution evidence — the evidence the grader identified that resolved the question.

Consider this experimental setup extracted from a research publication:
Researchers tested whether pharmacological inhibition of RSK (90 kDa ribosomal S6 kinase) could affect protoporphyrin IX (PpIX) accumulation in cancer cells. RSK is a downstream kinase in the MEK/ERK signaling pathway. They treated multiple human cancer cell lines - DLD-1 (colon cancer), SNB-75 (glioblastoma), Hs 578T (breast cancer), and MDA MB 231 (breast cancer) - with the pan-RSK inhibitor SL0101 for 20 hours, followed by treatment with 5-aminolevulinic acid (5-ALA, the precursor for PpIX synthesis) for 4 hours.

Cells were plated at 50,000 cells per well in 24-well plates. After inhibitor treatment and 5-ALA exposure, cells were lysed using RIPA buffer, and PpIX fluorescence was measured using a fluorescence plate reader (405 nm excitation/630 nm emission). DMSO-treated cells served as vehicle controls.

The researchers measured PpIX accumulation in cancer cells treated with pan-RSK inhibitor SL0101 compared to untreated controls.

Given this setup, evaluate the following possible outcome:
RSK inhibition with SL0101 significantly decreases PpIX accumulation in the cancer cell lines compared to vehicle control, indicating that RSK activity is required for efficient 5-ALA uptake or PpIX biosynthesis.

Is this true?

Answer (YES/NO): NO